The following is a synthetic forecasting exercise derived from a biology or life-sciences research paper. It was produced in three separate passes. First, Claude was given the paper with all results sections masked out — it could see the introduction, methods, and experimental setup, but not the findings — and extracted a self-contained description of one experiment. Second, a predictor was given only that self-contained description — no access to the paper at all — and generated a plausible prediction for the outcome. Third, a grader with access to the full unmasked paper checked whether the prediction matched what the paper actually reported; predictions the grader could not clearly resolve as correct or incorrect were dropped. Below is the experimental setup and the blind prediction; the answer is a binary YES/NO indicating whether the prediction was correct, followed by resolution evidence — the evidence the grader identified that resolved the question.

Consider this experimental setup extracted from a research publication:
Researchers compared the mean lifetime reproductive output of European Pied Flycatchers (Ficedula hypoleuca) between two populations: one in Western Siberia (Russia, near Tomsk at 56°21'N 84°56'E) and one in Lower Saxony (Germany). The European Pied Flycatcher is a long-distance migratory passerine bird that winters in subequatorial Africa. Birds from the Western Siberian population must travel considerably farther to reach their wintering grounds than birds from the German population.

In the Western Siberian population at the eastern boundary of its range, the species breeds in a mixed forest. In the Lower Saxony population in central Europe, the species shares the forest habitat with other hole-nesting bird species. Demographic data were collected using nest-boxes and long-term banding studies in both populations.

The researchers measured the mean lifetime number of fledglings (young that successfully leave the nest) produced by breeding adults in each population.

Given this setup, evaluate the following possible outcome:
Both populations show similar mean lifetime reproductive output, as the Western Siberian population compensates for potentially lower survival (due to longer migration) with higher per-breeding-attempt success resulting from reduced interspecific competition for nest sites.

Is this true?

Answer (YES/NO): NO